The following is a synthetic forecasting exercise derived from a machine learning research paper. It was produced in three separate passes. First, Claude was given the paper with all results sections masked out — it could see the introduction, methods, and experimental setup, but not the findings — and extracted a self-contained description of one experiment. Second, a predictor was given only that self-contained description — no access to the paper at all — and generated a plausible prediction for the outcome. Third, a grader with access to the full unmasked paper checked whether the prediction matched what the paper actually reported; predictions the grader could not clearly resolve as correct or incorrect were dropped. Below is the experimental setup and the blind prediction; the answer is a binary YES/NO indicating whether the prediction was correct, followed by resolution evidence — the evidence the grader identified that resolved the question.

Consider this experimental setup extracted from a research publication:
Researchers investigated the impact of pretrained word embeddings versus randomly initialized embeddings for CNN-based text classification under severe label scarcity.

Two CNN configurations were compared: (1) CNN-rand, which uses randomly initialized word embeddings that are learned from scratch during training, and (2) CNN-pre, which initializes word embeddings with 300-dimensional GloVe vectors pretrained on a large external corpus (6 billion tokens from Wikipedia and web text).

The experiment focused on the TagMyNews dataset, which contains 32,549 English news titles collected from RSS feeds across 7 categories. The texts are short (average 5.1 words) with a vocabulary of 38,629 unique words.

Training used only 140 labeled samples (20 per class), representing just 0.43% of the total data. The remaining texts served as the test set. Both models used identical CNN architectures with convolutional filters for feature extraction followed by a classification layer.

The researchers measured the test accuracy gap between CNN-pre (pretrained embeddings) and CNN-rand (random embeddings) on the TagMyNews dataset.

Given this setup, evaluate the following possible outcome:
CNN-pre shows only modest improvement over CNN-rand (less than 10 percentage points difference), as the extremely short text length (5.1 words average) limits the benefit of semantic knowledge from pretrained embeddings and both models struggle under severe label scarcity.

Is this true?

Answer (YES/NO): NO